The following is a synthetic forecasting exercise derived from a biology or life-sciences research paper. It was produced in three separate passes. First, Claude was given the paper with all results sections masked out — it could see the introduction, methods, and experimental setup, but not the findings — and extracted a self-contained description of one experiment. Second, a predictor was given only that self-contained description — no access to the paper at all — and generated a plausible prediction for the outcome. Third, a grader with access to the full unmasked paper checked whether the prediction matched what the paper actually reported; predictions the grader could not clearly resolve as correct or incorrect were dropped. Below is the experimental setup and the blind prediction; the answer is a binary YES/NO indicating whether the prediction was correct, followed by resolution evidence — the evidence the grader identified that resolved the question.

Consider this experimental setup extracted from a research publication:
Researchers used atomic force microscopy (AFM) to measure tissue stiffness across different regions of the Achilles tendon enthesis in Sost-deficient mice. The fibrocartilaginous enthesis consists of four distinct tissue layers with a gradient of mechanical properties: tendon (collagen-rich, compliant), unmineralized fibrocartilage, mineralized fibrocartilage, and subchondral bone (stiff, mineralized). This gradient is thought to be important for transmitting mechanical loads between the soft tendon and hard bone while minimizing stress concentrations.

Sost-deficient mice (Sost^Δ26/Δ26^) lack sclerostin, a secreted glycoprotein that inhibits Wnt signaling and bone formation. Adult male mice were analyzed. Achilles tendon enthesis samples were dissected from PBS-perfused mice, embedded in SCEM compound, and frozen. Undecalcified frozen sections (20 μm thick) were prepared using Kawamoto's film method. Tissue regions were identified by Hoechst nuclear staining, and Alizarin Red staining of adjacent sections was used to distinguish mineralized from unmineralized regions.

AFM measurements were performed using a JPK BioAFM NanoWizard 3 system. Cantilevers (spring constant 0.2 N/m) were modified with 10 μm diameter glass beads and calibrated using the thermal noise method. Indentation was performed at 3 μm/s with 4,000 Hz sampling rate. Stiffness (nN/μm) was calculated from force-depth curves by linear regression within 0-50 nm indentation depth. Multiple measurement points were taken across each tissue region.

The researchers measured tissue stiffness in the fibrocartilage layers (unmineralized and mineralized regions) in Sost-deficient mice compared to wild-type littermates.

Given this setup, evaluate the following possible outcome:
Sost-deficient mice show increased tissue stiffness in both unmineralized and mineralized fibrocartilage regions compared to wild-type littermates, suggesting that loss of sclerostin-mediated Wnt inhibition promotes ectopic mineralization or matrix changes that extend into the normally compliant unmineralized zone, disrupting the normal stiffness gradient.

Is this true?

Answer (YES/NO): YES